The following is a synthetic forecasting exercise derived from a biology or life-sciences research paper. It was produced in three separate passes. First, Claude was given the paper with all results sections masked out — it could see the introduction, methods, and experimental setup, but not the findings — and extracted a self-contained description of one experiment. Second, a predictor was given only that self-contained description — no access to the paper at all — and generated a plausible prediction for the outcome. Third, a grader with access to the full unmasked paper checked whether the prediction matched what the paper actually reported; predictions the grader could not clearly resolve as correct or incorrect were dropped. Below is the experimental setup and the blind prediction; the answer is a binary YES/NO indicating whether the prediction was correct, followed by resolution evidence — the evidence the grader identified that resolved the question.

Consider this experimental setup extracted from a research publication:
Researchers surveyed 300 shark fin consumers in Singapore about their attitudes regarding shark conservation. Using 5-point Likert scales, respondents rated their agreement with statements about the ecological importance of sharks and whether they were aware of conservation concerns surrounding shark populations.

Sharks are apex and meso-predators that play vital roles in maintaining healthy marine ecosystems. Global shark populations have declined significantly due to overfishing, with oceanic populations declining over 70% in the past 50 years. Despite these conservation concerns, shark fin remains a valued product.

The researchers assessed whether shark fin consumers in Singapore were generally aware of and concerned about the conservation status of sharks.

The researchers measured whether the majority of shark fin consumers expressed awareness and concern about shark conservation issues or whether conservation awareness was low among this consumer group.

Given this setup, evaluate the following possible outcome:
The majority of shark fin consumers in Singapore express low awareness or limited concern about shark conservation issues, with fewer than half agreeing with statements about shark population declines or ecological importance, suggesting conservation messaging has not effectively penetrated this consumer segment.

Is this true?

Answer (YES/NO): NO